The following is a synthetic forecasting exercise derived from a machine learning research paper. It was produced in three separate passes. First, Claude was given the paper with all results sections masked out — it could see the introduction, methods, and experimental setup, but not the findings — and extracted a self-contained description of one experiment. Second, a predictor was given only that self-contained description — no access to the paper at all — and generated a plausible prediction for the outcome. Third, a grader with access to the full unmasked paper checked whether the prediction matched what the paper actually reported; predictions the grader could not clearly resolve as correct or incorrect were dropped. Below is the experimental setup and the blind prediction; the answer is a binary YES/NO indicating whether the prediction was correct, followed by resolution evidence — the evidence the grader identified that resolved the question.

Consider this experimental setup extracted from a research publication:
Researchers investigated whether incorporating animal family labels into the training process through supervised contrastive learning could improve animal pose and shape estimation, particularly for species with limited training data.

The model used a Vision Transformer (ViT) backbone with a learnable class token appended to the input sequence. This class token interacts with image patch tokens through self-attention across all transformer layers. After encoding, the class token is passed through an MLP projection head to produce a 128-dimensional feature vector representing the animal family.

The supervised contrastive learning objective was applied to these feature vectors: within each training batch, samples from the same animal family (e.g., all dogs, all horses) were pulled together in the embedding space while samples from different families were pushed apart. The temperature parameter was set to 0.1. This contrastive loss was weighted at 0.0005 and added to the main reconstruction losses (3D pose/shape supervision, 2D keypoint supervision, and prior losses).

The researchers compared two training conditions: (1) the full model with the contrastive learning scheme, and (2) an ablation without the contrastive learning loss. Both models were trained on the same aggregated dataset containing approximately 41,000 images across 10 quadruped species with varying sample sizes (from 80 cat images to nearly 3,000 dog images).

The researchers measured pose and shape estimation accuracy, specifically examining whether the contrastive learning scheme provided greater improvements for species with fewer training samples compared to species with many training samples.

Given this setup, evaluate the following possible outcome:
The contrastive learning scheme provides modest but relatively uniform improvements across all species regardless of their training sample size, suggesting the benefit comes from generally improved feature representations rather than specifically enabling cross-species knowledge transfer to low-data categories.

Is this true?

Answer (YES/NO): NO